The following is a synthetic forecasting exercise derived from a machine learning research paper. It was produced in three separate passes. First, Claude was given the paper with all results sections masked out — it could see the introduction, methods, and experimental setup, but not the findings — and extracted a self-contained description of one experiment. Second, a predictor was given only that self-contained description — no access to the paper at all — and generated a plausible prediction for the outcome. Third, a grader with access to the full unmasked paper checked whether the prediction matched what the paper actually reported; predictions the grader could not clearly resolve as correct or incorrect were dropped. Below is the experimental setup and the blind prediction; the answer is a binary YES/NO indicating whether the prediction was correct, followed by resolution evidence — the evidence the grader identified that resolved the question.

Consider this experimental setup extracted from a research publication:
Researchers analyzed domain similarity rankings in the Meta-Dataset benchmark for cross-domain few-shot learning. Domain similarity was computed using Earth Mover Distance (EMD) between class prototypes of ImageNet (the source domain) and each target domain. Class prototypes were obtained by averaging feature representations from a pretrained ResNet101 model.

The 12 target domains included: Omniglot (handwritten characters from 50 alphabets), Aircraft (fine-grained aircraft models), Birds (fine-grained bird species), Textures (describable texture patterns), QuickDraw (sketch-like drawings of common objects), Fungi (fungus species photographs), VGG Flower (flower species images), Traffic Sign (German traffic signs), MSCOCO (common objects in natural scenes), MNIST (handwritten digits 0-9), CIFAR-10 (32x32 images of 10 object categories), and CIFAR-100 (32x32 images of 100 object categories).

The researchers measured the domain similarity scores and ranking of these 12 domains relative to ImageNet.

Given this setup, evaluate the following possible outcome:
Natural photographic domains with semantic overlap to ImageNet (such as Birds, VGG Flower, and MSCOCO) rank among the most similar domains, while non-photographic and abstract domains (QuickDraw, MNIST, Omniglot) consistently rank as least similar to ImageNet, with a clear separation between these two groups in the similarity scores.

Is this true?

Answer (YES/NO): NO